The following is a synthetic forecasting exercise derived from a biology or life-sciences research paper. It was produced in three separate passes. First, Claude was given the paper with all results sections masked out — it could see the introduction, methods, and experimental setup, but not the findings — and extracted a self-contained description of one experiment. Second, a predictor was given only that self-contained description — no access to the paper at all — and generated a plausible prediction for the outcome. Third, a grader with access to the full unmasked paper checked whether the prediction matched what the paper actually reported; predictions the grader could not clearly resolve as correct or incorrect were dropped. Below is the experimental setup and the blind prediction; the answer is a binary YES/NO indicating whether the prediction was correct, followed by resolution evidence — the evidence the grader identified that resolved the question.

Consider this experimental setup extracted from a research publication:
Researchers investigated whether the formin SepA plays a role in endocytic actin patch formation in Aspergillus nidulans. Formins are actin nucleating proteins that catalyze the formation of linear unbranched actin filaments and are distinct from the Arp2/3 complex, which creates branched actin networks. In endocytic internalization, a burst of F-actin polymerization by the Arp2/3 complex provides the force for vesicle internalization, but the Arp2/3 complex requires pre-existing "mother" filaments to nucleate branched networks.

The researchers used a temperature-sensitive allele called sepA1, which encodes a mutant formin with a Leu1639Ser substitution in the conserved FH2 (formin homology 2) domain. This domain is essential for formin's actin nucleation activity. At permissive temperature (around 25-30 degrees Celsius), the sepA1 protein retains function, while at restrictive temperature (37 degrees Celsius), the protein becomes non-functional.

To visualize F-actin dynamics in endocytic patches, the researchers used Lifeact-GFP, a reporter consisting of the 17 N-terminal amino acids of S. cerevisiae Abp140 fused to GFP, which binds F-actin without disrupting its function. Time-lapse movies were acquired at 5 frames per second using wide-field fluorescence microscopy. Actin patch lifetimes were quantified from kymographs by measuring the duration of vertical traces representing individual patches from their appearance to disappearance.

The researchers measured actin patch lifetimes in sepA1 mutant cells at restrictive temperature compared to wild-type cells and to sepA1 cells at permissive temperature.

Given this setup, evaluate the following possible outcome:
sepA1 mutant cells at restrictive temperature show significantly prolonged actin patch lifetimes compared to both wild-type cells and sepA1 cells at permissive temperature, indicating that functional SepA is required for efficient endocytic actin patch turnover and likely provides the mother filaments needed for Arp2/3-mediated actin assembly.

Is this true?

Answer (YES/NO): NO